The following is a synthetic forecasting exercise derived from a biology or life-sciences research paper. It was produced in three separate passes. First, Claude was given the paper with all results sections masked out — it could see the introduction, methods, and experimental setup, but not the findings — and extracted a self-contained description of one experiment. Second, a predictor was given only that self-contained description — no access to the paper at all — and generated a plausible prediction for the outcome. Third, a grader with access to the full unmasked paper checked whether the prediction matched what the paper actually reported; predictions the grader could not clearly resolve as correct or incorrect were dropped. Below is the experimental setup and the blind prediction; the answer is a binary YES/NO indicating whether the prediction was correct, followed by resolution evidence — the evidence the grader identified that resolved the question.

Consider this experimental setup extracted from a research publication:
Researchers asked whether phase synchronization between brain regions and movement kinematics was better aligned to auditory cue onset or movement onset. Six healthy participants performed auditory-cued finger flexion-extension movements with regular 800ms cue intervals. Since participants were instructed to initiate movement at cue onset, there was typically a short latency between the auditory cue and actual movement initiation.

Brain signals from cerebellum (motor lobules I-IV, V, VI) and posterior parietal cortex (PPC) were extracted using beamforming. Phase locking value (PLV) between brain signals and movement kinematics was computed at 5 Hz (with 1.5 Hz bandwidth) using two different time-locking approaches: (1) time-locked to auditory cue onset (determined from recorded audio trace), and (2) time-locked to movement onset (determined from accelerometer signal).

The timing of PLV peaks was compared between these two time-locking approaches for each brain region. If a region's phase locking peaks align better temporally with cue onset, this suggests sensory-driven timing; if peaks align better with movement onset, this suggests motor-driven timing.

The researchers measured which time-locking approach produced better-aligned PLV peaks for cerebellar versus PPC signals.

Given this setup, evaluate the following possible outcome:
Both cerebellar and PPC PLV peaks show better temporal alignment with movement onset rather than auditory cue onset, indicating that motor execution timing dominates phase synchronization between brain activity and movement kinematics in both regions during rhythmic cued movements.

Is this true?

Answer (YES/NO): YES